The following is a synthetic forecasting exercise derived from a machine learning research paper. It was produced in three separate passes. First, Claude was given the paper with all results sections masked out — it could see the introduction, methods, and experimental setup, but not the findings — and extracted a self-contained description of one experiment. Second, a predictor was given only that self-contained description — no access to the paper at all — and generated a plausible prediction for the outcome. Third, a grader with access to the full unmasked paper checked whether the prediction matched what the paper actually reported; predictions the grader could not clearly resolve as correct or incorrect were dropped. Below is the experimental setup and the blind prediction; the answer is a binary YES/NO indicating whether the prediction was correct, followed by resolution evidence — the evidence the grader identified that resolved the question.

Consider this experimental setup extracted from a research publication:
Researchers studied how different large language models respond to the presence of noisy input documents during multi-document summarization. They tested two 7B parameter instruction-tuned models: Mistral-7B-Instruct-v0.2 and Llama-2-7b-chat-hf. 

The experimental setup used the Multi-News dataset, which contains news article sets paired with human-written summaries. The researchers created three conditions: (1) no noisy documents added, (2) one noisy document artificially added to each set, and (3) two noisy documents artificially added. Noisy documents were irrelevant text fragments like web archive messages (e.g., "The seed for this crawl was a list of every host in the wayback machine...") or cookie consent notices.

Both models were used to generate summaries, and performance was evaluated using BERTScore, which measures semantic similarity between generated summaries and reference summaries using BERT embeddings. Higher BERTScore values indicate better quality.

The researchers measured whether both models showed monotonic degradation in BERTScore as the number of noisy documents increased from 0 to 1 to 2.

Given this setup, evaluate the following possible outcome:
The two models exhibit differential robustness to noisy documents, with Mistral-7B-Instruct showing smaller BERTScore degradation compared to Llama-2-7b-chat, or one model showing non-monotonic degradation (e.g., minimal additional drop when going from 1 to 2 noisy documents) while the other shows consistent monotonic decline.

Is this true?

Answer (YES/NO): NO